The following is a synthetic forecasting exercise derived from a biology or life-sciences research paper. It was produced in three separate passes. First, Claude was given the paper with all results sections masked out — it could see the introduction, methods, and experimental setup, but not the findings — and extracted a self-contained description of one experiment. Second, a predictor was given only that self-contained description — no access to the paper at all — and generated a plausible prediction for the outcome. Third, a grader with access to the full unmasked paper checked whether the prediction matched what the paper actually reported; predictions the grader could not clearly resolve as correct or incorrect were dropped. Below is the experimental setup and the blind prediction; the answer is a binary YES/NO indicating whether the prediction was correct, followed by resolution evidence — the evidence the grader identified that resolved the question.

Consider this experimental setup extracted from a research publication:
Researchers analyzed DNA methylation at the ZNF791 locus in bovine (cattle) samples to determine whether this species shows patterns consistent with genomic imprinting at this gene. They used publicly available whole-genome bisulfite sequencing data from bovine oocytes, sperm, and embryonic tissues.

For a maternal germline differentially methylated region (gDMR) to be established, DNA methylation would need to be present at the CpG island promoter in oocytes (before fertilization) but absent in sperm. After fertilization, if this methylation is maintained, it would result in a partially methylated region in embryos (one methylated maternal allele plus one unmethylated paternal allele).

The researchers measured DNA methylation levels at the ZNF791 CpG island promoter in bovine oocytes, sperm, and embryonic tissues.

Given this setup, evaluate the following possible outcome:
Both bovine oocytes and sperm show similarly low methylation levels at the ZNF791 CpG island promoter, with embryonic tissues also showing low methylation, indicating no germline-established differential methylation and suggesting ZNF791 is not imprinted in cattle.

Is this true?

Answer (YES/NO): NO